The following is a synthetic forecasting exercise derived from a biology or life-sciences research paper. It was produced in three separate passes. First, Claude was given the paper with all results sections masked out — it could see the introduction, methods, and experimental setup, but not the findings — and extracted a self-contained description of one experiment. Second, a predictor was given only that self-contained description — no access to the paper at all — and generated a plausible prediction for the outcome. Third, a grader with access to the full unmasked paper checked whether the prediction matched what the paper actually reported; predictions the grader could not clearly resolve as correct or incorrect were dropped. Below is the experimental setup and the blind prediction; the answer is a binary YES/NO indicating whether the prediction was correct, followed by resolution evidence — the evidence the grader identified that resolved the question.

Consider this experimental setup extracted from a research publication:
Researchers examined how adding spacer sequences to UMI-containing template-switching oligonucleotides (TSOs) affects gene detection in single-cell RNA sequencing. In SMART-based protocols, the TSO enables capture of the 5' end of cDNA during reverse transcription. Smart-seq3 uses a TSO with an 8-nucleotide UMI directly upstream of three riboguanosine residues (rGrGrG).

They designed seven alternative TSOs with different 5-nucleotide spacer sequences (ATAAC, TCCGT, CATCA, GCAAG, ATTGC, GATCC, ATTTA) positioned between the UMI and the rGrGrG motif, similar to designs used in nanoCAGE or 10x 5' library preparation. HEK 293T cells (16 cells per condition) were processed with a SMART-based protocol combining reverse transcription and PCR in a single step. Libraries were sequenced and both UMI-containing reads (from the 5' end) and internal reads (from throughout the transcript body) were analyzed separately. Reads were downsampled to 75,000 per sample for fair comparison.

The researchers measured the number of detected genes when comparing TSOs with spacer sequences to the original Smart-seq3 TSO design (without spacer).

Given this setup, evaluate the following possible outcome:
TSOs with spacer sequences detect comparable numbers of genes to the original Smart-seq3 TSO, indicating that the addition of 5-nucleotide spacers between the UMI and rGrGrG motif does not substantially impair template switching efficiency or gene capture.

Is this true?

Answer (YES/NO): NO